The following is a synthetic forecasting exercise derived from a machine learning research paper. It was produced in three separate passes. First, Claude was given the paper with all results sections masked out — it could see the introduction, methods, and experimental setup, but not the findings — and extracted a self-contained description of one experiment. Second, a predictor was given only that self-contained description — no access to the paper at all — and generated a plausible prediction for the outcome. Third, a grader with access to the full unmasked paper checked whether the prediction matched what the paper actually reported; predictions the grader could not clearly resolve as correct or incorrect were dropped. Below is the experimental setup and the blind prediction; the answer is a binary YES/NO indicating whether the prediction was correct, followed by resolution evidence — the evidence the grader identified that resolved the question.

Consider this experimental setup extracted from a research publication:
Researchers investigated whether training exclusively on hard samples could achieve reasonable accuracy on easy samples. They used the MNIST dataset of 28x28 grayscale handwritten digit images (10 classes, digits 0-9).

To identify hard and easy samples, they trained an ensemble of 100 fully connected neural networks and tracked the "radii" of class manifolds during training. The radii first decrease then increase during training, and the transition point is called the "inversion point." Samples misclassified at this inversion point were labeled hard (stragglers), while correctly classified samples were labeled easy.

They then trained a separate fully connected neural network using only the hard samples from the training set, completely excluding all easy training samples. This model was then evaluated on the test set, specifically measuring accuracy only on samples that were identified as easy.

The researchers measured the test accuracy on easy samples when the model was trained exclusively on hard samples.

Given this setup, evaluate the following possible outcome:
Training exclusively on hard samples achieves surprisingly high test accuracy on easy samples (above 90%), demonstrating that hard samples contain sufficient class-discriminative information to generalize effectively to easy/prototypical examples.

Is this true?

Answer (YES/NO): NO